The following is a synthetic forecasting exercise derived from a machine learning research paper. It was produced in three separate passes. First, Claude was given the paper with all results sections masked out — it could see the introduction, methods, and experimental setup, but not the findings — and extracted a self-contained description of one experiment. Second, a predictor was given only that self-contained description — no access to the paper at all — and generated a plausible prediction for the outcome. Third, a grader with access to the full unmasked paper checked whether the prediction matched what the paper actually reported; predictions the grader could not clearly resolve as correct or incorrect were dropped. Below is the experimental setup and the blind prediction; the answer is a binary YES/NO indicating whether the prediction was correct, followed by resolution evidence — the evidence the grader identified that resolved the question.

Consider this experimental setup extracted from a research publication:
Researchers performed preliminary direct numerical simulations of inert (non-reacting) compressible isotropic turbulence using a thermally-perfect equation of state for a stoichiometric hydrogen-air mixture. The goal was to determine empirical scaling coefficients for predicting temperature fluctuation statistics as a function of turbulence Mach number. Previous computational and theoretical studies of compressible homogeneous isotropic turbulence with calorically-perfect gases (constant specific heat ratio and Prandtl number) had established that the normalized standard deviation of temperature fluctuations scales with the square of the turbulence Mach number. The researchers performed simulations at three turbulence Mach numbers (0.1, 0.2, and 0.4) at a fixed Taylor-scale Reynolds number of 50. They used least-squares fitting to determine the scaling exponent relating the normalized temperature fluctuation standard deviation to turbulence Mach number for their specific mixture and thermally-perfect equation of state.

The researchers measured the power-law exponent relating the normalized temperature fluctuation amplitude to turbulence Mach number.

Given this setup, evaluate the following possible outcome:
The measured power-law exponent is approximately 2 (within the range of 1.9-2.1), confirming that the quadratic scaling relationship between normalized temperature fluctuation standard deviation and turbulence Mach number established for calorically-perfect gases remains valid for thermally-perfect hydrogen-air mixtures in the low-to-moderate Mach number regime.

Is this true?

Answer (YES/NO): YES